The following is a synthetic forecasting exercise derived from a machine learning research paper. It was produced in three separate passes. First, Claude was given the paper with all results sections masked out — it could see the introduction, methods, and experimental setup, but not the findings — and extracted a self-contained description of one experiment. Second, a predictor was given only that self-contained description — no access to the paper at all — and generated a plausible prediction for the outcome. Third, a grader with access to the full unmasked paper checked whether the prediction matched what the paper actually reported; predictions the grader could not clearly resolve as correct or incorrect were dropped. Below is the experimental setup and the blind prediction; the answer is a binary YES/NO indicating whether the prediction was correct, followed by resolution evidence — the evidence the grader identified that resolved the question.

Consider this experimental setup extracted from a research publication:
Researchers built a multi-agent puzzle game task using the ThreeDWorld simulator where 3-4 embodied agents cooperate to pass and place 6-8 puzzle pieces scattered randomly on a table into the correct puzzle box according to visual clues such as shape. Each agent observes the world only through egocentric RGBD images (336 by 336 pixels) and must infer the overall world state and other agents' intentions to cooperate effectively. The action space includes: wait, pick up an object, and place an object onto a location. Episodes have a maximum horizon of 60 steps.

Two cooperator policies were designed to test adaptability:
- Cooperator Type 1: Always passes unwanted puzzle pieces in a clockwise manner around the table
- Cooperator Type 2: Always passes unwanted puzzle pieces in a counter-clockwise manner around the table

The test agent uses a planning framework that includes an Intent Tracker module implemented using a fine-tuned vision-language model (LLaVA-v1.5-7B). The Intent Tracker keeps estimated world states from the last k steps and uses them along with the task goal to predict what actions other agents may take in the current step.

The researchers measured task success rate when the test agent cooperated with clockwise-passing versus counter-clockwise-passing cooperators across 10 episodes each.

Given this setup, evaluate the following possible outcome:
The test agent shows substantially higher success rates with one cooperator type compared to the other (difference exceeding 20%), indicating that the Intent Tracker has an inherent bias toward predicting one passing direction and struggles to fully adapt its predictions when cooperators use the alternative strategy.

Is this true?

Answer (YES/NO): NO